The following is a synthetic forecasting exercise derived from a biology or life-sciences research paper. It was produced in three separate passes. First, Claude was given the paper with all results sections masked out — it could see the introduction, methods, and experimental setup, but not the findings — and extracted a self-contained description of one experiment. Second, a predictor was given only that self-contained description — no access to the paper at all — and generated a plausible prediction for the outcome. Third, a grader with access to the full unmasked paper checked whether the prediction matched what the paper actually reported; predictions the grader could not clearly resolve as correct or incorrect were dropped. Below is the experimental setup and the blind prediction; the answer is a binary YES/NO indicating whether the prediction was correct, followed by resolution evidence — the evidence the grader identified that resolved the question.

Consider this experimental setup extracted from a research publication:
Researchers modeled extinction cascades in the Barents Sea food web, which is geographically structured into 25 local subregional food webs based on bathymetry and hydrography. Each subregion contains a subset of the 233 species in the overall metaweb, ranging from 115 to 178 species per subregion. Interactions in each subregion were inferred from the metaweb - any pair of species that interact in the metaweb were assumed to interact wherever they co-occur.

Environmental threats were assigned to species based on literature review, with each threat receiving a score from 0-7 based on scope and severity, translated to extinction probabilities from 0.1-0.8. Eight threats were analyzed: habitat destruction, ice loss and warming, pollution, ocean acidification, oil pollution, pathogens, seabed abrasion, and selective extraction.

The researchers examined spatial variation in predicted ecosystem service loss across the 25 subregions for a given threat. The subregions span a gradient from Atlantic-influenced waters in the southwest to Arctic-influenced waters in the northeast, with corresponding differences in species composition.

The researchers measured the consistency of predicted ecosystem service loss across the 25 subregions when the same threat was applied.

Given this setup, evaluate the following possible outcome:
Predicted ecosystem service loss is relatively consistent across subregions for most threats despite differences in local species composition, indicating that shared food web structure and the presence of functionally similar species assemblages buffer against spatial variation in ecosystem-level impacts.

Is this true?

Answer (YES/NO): NO